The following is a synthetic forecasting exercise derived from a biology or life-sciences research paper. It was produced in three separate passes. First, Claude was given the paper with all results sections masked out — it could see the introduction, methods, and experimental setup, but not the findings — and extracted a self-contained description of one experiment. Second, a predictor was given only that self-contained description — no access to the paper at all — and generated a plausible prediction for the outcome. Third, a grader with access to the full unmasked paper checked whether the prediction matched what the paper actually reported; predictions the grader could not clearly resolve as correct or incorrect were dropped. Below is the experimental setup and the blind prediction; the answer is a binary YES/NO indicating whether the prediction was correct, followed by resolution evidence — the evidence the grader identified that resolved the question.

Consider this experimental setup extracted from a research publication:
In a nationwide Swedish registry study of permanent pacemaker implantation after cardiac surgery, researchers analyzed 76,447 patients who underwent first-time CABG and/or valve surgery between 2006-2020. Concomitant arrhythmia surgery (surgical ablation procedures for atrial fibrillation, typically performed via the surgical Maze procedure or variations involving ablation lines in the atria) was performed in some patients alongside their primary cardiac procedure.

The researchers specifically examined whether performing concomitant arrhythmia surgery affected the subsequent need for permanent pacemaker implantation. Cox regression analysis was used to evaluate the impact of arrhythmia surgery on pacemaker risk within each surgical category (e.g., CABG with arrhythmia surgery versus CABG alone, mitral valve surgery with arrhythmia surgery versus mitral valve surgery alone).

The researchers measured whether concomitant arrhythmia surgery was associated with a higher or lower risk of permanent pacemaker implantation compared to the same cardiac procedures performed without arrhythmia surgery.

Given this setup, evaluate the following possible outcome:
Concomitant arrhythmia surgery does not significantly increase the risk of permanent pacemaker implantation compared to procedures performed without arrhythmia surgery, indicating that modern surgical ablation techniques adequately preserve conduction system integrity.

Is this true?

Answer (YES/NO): NO